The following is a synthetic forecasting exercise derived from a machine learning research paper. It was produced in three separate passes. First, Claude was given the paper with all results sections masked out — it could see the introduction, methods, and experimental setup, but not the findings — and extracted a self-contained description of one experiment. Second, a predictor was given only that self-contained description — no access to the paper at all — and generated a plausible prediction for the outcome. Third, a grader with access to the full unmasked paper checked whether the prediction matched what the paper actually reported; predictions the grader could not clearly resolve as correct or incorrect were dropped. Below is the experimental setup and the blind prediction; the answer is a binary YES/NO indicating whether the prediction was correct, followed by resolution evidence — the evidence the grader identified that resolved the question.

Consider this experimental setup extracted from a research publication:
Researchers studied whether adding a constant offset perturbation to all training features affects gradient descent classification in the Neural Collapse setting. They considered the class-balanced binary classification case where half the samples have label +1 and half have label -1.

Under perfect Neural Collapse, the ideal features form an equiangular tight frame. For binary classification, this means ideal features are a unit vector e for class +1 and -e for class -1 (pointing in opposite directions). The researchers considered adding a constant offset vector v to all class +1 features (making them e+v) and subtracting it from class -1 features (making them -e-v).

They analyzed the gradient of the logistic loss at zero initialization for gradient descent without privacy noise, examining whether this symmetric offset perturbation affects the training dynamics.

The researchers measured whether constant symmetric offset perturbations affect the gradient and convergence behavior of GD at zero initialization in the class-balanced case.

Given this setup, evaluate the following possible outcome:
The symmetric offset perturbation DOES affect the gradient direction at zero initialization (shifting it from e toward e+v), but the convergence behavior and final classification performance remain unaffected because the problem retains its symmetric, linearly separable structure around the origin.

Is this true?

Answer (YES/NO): NO